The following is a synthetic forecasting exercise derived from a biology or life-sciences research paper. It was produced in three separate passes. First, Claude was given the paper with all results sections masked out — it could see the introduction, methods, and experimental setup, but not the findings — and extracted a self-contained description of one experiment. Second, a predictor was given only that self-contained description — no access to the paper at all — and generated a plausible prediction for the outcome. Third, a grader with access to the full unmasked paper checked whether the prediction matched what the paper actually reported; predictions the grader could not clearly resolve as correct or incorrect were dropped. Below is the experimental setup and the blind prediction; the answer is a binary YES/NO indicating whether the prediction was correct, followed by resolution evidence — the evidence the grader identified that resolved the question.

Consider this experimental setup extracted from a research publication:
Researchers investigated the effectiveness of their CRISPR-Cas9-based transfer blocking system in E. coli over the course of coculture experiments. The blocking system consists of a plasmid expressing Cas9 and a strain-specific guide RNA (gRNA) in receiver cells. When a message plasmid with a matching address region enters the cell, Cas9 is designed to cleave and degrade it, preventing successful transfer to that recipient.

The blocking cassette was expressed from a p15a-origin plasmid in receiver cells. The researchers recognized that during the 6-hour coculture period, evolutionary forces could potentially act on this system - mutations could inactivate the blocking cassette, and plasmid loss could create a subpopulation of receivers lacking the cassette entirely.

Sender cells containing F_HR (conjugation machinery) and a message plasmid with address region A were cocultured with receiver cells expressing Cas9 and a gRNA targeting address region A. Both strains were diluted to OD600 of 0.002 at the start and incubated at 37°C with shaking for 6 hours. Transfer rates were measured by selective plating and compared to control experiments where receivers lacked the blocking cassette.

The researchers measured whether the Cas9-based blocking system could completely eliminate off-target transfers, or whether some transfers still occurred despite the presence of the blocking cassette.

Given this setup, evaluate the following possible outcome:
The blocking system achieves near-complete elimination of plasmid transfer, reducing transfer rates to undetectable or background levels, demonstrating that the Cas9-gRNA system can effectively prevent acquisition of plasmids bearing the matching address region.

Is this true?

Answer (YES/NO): NO